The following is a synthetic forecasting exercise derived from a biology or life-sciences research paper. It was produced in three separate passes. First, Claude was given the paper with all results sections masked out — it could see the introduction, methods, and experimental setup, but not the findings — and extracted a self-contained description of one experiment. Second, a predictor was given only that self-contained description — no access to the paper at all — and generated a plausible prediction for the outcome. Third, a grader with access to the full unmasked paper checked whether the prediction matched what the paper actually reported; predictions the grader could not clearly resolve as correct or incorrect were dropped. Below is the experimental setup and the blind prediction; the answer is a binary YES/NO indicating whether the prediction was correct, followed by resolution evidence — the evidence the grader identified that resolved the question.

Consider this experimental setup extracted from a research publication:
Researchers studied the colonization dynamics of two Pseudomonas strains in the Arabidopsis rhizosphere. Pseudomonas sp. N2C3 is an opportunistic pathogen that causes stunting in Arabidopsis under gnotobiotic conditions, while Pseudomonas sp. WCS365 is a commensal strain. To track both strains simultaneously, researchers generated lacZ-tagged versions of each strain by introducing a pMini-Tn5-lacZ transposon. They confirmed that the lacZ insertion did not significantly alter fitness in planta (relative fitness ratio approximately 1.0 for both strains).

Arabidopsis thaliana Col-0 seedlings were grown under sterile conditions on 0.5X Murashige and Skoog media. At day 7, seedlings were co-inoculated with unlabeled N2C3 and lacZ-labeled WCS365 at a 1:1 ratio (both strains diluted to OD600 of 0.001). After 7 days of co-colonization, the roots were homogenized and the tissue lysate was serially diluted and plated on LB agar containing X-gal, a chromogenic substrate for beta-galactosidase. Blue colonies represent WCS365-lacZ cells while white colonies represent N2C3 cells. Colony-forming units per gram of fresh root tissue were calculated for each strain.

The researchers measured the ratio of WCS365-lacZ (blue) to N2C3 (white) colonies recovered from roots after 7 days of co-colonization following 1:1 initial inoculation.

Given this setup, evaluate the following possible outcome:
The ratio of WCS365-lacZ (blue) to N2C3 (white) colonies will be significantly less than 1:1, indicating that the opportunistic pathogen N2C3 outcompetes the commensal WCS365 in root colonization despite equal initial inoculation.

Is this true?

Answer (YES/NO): NO